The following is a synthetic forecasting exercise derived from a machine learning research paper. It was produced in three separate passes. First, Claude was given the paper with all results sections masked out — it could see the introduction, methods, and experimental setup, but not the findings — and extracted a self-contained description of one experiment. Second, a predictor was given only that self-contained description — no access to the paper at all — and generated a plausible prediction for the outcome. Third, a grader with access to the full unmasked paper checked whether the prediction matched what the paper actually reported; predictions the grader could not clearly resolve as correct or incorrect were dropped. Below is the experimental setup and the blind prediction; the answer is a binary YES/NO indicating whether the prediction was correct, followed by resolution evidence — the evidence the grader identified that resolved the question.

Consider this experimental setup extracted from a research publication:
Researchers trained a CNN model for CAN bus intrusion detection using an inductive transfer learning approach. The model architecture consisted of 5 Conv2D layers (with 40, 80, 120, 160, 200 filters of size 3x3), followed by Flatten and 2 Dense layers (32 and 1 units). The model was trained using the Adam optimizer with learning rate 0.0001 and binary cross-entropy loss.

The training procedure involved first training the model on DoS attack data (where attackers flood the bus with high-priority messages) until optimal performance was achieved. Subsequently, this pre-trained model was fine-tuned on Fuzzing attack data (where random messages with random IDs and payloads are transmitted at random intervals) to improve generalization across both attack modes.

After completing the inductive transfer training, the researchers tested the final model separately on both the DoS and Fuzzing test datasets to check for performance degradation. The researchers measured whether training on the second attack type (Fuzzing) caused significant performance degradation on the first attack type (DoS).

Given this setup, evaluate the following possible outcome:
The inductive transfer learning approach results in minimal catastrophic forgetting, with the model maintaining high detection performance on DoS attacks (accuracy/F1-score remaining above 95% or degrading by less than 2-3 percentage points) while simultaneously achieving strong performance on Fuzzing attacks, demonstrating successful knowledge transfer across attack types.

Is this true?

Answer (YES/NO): YES